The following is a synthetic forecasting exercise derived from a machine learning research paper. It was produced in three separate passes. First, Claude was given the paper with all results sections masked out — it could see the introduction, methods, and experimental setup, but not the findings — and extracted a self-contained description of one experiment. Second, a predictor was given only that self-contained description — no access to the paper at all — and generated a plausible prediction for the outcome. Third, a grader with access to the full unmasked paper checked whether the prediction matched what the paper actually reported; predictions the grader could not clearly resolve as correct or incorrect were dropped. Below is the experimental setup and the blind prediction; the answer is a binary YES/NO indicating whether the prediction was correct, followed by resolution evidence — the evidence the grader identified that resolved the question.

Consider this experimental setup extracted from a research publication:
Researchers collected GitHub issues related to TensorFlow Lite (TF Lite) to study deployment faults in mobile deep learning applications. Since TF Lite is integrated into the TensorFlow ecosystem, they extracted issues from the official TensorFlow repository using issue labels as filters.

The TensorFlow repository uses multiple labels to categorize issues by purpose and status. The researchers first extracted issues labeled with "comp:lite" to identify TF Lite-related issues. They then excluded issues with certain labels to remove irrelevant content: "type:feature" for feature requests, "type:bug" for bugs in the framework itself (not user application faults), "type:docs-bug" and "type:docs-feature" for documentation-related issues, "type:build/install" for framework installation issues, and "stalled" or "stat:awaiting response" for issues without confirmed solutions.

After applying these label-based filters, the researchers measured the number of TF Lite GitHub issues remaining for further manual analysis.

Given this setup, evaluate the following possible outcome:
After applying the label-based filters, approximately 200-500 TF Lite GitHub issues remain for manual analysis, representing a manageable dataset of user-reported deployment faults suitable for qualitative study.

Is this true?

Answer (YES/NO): NO